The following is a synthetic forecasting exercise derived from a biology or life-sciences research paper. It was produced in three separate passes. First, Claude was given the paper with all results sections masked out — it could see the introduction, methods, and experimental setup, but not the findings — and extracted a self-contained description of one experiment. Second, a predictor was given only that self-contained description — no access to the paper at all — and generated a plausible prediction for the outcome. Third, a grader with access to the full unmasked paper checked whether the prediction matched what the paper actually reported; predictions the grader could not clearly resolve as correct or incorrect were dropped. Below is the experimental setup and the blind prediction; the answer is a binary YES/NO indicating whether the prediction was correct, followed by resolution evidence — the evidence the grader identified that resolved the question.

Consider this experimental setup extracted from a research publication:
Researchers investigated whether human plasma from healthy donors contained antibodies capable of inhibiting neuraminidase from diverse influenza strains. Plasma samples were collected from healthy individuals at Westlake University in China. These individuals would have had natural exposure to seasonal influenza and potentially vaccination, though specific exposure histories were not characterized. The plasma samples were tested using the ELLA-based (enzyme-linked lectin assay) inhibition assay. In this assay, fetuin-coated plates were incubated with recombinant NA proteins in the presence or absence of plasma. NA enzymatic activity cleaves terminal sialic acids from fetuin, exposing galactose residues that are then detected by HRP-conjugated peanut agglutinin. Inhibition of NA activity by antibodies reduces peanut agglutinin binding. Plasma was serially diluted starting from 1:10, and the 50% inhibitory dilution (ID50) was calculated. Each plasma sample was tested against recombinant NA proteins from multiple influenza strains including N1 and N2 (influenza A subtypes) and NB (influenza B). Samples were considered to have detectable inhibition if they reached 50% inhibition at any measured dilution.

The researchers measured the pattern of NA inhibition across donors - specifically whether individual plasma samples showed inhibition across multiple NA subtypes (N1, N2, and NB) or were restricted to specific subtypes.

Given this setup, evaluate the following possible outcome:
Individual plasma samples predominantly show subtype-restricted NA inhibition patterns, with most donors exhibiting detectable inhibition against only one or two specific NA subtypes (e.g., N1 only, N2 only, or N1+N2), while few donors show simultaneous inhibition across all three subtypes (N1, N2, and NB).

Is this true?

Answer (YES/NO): NO